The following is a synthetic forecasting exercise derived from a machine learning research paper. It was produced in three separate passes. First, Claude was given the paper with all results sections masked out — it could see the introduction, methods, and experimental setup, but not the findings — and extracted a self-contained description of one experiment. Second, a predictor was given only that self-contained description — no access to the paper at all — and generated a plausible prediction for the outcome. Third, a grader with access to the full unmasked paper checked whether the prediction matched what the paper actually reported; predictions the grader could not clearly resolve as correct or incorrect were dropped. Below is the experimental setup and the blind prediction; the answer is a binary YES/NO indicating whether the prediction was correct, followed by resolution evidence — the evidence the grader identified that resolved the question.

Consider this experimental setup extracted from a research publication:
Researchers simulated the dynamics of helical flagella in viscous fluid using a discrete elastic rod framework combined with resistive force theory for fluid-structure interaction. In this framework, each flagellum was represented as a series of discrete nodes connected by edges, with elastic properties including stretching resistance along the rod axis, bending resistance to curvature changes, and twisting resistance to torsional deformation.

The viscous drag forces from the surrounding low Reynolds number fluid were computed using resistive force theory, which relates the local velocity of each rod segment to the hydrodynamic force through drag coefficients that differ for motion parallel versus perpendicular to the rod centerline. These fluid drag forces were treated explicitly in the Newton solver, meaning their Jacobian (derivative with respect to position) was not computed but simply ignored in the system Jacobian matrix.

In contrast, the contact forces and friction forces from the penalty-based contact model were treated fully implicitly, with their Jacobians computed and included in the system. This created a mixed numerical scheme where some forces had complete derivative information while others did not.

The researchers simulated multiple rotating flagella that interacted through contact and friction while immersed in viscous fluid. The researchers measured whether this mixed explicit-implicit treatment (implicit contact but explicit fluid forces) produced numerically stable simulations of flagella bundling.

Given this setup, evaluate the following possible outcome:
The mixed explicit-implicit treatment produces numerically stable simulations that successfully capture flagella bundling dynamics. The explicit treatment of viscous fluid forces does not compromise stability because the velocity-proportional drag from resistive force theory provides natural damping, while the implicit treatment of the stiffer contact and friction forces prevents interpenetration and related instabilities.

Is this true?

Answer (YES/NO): YES